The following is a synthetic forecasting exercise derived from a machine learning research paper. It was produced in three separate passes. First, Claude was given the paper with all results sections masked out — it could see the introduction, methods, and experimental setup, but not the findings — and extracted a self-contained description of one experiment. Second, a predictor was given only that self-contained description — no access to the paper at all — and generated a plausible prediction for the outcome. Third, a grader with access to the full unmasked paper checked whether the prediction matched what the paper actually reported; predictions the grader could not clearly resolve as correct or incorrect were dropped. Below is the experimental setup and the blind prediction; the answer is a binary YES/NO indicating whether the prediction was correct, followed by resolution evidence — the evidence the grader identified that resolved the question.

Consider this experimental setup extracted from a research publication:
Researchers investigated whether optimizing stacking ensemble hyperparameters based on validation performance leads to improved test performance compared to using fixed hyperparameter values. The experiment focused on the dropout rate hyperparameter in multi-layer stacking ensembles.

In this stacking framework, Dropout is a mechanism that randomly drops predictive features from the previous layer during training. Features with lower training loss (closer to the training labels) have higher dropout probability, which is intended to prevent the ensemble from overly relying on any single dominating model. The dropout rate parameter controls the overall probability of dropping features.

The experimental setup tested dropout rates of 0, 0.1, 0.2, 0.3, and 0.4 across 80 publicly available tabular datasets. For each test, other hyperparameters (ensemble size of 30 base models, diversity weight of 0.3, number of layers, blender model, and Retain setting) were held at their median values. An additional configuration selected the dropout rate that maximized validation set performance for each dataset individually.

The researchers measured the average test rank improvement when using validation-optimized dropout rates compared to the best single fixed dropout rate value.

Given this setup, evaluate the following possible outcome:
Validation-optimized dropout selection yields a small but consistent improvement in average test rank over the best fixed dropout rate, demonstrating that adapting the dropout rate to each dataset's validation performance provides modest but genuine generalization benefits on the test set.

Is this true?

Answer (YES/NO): NO